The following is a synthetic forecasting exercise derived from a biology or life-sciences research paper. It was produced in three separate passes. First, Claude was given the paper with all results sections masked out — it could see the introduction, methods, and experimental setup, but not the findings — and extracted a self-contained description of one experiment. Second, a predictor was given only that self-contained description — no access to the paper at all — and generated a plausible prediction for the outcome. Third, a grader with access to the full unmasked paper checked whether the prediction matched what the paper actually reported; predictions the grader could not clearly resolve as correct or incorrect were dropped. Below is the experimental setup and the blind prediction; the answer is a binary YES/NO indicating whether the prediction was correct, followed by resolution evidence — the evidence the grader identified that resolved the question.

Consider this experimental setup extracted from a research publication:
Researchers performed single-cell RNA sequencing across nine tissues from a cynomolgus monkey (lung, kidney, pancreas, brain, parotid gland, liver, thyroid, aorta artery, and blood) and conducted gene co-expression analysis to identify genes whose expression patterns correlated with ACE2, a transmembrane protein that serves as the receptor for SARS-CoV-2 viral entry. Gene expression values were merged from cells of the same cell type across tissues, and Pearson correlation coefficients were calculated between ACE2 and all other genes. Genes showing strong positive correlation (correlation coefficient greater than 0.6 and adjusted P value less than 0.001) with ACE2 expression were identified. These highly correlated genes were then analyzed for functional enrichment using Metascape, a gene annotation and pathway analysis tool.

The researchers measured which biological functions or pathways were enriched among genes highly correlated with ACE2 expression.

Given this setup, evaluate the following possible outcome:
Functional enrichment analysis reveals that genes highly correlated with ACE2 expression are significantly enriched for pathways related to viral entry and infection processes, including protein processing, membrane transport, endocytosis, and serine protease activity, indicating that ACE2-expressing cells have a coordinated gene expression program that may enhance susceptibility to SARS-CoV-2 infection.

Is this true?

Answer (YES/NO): NO